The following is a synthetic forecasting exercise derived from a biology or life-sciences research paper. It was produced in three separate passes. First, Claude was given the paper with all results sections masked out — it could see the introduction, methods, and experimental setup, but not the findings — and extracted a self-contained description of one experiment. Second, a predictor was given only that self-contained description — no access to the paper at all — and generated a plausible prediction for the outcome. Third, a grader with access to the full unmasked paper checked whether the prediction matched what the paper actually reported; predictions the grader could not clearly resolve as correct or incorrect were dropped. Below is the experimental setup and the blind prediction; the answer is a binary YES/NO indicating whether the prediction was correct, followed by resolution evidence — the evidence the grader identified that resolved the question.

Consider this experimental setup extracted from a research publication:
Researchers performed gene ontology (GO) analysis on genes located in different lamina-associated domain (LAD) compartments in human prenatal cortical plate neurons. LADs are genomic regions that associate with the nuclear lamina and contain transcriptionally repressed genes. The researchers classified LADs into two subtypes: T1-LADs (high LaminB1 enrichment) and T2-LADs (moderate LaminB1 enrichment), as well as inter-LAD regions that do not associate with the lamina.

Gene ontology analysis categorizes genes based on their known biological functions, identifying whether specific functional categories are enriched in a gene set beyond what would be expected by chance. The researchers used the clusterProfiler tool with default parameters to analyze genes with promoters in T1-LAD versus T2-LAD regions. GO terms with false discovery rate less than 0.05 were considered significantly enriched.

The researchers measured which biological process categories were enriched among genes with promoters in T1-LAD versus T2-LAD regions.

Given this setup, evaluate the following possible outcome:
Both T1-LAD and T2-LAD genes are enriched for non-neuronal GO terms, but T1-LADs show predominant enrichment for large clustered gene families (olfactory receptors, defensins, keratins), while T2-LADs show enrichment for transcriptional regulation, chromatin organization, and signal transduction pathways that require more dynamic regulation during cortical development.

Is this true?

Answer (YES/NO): NO